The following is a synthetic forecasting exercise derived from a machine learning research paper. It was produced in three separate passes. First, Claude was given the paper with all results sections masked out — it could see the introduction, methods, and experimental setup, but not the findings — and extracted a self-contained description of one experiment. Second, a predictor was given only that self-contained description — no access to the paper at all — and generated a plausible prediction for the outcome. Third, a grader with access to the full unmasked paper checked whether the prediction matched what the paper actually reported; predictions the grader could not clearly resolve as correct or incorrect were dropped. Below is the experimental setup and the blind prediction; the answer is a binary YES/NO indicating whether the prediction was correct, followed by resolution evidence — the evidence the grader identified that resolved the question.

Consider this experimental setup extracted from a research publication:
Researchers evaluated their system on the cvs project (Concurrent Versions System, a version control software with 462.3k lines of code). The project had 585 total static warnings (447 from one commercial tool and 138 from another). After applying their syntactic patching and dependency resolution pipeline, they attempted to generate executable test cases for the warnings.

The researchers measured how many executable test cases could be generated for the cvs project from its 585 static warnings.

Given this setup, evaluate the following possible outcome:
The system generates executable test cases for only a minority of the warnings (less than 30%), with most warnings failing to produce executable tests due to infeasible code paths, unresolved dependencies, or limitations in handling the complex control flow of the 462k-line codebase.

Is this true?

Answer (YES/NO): NO